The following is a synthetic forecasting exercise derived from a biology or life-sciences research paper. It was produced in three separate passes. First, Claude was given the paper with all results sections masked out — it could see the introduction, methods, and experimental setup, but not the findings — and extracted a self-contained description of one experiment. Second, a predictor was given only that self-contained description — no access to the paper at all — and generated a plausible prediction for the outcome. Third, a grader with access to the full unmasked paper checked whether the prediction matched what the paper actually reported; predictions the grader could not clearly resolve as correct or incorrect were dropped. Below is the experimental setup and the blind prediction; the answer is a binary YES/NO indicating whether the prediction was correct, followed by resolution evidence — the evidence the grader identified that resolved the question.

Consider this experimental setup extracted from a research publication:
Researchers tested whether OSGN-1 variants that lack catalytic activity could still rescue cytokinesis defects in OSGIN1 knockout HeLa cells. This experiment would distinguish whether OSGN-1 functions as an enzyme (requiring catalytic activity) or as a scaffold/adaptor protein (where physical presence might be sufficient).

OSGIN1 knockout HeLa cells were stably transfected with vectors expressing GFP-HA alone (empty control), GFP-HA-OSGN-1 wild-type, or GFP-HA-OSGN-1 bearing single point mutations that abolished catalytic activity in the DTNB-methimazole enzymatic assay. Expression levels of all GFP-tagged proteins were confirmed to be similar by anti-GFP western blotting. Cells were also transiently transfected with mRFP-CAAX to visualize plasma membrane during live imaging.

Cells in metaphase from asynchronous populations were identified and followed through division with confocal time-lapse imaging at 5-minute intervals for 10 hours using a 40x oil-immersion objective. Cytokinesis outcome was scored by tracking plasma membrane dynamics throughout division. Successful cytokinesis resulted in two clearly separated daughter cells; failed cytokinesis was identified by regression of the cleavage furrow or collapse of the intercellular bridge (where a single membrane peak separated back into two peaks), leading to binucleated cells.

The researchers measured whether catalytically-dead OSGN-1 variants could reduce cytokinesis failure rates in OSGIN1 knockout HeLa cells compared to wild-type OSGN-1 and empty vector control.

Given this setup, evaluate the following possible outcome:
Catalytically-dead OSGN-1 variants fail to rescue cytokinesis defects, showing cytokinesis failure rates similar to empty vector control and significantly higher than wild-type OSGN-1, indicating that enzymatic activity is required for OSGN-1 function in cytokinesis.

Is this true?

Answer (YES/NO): YES